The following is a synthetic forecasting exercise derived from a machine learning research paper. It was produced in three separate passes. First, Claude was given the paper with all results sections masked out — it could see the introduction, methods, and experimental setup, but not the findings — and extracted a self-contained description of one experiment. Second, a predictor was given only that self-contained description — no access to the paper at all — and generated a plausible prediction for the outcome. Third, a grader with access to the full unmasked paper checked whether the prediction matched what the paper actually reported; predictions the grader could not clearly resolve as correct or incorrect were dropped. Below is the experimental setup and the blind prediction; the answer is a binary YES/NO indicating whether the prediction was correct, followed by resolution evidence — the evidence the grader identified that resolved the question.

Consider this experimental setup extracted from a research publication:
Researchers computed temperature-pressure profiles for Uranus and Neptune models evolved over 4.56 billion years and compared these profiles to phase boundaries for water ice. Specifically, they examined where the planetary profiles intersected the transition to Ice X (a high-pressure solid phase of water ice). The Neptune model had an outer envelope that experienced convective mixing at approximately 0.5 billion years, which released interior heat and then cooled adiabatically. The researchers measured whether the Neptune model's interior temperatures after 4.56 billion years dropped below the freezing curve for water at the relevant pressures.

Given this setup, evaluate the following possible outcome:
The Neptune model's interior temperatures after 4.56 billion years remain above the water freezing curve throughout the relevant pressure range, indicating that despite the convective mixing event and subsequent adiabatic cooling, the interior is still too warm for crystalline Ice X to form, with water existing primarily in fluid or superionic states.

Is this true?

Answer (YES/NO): NO